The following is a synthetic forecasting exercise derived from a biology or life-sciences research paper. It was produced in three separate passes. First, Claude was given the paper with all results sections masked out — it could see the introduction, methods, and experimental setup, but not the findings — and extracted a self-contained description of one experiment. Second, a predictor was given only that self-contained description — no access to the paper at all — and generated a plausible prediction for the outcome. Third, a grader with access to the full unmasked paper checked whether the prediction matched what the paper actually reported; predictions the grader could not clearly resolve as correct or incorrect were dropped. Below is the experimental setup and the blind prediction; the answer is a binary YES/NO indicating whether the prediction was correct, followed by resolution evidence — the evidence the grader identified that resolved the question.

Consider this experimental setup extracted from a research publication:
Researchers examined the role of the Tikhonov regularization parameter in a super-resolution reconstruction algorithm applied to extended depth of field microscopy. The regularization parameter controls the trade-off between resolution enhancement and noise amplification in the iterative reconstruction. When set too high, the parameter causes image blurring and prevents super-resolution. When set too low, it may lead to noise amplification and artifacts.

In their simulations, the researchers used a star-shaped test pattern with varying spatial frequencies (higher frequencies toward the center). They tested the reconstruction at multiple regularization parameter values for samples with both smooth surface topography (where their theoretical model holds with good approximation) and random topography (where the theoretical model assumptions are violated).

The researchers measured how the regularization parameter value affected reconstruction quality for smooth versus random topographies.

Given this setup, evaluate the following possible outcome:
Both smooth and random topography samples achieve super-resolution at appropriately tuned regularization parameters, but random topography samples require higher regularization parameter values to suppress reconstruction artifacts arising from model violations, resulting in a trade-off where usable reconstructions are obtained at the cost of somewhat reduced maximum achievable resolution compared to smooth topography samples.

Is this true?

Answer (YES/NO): NO